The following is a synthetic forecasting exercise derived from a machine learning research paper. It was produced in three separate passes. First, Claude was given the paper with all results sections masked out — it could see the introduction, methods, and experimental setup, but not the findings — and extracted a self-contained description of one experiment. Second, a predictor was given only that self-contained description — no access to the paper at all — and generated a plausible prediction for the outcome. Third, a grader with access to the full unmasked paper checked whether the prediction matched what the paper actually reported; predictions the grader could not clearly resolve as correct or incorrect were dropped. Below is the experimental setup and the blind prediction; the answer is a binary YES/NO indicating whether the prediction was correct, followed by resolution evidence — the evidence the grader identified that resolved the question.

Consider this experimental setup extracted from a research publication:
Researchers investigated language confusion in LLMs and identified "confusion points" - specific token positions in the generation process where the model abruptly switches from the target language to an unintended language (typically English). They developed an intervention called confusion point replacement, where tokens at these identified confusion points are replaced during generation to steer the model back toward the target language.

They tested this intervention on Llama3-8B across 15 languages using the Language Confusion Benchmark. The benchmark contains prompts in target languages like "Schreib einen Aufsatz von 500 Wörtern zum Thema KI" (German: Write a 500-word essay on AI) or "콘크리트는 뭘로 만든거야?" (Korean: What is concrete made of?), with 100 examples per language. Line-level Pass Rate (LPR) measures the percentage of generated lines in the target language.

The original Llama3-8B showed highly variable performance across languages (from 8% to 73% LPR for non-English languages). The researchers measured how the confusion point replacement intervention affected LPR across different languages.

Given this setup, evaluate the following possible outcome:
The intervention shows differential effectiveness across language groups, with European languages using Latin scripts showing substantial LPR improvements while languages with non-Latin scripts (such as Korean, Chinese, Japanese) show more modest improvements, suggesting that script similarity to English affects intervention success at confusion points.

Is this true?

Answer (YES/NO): NO